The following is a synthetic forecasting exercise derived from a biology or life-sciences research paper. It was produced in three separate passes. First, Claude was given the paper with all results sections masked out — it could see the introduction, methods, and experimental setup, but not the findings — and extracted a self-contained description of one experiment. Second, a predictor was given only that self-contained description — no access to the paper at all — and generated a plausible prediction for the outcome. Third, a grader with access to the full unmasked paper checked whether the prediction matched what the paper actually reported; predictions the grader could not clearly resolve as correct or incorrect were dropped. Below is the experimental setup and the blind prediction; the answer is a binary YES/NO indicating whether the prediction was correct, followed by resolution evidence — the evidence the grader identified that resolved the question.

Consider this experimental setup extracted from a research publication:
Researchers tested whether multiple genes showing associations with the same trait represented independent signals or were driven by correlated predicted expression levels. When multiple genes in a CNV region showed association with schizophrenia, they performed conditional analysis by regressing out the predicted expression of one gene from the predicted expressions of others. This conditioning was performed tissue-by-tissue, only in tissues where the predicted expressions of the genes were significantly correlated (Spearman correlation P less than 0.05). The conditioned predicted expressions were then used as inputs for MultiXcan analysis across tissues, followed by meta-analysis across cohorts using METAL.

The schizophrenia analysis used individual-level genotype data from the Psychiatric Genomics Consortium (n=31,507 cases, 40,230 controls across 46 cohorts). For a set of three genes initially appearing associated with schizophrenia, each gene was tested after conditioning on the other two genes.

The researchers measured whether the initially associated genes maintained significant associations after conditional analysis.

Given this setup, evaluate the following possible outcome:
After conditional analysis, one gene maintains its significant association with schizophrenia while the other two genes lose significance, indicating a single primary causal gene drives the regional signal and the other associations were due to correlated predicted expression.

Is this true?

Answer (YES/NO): YES